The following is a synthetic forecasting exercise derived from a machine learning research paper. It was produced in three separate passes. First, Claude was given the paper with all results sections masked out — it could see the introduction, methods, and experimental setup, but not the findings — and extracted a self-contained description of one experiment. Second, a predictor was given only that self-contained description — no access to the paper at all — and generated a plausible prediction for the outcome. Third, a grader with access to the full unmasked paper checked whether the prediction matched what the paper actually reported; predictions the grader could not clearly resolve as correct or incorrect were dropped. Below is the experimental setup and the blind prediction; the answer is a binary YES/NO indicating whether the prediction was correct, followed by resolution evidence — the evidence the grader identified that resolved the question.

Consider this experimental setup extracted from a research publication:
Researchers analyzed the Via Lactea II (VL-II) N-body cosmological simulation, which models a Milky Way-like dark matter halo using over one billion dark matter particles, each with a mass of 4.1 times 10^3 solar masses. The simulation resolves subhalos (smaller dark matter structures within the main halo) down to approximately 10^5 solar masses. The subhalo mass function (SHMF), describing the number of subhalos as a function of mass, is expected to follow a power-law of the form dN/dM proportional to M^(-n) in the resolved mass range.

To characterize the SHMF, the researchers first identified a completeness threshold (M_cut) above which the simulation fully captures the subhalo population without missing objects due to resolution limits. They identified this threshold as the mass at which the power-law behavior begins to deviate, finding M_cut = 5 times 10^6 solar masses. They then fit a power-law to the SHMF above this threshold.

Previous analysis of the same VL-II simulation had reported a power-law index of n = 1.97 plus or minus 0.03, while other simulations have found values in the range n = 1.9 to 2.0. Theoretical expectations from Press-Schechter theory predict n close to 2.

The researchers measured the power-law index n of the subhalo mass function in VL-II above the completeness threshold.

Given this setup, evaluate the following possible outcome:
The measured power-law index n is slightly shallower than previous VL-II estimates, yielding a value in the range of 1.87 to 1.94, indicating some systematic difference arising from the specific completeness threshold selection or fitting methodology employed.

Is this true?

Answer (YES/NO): YES